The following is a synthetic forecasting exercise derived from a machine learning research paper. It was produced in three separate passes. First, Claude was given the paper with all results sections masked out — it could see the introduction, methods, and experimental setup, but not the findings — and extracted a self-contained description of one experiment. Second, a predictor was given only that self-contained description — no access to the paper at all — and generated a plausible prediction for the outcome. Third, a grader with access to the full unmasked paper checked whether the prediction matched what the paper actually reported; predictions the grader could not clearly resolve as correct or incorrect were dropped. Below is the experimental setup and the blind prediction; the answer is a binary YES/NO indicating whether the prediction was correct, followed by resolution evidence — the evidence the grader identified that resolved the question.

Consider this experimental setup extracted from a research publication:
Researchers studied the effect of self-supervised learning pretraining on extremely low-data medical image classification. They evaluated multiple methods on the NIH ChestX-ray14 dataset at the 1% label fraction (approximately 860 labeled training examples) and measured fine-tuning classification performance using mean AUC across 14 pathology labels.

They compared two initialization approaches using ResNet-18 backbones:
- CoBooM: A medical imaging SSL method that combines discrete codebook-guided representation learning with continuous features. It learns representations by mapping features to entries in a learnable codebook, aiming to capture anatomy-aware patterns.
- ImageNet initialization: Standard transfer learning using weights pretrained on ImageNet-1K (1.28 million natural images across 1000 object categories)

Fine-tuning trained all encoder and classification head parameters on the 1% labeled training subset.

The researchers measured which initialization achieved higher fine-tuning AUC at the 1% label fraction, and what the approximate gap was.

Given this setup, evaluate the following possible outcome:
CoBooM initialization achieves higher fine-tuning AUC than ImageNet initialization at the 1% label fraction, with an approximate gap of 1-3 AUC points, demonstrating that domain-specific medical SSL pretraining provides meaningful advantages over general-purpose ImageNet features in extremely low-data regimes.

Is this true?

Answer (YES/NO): NO